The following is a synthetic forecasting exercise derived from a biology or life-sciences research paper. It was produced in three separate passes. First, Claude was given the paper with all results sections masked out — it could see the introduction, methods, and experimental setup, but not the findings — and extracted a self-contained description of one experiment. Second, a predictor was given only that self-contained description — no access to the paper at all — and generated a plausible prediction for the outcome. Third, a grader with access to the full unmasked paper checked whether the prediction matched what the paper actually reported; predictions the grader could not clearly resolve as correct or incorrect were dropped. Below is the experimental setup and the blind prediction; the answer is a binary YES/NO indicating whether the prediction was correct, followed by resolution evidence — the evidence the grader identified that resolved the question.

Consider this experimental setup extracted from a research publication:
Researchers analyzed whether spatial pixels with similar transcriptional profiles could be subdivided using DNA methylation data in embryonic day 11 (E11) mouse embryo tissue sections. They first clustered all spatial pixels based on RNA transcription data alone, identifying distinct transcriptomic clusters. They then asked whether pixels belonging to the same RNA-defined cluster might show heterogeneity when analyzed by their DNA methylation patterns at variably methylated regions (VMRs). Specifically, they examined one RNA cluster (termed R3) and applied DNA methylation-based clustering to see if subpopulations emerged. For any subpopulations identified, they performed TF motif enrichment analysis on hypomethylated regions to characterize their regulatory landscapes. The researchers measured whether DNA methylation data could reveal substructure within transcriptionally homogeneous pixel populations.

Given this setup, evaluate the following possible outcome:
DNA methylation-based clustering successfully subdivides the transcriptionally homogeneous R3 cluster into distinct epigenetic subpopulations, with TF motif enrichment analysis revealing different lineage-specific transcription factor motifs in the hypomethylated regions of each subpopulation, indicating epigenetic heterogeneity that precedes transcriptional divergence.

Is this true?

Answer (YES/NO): YES